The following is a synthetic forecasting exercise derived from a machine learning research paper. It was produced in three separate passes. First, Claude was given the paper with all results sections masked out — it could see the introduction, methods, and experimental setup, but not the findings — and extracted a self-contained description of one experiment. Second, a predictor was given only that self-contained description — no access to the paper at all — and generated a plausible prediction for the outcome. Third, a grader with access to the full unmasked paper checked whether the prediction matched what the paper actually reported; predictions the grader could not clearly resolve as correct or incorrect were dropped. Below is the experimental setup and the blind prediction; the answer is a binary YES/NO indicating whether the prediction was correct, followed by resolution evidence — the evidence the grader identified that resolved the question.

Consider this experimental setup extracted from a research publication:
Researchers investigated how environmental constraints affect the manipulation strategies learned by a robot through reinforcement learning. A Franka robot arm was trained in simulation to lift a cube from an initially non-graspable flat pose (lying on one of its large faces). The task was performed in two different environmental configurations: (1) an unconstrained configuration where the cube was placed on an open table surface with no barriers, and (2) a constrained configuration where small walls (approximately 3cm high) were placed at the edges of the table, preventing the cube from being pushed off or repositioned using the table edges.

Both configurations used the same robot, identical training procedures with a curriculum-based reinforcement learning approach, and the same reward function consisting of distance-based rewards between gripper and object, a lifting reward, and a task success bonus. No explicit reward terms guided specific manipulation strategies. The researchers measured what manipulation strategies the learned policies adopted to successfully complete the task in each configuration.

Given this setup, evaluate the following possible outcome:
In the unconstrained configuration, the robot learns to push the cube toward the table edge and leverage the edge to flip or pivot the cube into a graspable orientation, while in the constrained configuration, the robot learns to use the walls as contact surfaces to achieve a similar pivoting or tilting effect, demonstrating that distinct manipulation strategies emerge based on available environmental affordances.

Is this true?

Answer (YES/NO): NO